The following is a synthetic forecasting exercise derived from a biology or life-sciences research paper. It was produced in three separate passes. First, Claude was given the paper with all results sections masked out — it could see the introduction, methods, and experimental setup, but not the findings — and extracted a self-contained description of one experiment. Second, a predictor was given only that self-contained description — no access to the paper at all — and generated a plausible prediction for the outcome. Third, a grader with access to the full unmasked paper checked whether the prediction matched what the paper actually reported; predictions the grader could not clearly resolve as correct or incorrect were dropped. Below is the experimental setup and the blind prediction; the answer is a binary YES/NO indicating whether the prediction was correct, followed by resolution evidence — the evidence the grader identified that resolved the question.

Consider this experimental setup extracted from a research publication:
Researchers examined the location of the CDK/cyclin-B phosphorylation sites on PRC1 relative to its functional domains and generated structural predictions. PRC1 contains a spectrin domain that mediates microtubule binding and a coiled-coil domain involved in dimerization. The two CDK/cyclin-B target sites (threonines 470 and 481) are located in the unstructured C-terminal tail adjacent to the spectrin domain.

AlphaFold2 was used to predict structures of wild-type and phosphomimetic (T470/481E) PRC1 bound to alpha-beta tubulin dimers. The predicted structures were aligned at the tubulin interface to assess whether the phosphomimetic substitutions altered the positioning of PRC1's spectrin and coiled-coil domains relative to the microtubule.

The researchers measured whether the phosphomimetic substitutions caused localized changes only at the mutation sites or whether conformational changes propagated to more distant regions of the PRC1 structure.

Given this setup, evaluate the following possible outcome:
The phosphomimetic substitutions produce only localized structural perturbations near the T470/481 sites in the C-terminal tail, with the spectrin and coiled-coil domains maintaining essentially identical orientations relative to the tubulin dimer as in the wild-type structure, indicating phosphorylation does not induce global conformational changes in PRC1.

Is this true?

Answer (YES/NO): NO